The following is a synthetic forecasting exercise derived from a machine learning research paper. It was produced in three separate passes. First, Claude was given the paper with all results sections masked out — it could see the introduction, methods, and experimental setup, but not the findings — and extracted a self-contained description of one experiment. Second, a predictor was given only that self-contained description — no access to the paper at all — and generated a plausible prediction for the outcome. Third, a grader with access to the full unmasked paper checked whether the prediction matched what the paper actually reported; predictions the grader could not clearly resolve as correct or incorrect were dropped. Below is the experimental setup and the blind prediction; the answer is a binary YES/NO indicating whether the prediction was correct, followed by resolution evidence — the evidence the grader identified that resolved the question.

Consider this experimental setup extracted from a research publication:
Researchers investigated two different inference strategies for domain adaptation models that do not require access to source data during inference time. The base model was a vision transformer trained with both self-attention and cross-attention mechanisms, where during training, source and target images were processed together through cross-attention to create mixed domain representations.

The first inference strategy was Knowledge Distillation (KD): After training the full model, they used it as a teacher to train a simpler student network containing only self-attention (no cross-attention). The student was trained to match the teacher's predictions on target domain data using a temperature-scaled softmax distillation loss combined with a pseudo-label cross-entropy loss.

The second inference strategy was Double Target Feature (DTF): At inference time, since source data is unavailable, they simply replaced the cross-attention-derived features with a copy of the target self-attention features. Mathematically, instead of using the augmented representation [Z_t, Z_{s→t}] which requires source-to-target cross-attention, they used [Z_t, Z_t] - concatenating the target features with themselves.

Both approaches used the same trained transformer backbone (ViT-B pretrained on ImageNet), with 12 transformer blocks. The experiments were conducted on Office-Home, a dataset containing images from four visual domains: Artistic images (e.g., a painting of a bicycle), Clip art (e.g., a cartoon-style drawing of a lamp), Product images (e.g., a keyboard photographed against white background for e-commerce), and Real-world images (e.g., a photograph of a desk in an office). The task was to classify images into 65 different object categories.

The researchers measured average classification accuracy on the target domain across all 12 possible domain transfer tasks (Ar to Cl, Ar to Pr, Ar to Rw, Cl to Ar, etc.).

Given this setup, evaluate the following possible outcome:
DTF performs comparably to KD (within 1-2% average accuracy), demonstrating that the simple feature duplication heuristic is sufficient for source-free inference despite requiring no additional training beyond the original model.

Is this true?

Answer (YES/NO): YES